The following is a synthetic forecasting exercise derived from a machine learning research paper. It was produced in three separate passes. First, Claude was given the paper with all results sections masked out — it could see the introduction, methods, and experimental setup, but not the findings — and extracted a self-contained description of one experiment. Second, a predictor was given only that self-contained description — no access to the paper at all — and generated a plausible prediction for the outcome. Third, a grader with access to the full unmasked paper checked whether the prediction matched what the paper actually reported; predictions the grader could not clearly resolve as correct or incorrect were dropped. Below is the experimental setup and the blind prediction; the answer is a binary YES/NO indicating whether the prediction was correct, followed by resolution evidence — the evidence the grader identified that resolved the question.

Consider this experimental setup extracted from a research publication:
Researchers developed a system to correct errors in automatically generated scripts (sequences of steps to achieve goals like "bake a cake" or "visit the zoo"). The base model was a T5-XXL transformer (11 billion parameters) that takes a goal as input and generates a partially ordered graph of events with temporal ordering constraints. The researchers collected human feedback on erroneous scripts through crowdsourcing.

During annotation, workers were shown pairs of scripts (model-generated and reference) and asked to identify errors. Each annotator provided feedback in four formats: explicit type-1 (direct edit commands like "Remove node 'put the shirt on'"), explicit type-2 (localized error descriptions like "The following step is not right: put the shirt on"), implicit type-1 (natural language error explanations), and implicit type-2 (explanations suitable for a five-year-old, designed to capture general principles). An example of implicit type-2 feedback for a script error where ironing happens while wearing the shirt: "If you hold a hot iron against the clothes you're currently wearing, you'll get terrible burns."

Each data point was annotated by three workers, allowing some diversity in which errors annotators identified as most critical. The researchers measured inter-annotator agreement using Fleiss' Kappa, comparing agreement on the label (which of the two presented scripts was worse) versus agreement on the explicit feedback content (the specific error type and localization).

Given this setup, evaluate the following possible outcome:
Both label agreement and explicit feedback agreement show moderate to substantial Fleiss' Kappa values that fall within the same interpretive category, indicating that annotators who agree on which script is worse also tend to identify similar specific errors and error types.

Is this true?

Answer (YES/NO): NO